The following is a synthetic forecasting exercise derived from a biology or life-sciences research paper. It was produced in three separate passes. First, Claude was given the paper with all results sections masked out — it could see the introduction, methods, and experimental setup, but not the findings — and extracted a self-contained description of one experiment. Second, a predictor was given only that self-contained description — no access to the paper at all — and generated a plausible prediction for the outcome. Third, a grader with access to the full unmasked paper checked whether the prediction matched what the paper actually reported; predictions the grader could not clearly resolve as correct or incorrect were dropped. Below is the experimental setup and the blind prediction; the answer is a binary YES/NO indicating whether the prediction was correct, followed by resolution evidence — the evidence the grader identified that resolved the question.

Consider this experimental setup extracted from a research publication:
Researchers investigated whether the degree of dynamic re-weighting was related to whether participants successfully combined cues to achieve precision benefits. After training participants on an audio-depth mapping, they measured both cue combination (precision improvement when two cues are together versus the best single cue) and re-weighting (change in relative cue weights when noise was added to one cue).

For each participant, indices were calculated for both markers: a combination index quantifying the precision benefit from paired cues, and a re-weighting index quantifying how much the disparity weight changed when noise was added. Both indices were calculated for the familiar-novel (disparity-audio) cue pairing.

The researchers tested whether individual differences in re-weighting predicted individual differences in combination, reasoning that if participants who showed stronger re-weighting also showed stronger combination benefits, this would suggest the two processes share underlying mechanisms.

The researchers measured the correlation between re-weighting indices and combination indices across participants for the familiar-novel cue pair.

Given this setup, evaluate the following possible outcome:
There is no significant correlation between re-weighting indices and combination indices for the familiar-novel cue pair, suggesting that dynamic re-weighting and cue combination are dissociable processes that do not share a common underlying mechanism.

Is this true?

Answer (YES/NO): YES